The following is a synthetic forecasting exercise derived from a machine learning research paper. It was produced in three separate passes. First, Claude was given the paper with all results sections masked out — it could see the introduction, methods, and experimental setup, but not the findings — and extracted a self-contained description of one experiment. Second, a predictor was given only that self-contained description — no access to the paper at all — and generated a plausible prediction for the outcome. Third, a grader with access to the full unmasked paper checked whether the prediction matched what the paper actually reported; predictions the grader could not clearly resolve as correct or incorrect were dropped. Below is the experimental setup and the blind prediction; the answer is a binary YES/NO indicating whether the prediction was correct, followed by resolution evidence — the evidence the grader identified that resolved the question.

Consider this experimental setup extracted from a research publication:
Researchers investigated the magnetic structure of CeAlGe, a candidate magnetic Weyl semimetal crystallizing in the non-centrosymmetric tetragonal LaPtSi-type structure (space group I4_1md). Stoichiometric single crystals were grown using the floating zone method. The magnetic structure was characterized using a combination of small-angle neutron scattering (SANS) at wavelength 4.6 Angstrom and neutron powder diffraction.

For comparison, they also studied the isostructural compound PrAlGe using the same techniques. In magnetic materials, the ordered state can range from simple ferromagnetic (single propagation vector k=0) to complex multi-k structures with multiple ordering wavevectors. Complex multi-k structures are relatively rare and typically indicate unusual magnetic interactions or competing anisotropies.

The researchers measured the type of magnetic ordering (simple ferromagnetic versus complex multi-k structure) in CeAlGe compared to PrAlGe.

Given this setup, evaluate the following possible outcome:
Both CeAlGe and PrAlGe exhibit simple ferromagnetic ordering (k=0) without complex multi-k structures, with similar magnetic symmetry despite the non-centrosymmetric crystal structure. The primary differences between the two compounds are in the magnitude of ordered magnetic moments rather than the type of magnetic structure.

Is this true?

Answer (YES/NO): NO